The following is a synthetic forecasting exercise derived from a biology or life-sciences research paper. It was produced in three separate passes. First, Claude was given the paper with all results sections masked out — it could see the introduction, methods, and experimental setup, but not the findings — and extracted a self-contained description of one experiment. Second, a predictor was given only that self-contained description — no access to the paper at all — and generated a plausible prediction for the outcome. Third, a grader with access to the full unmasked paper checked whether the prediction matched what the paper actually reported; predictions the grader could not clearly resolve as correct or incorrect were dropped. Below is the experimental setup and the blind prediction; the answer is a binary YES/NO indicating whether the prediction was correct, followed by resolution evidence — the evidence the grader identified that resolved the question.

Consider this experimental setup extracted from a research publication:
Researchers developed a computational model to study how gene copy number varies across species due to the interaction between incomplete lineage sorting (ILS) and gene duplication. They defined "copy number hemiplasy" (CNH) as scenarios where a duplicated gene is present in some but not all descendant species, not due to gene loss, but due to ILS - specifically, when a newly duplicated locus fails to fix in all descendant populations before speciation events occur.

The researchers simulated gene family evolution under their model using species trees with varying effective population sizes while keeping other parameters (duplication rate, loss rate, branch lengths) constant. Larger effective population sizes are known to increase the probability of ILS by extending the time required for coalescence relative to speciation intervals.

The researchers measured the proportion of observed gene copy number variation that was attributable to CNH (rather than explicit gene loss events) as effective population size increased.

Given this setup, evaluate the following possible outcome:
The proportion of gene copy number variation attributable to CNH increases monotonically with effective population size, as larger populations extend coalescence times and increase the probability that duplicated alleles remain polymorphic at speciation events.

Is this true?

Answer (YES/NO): YES